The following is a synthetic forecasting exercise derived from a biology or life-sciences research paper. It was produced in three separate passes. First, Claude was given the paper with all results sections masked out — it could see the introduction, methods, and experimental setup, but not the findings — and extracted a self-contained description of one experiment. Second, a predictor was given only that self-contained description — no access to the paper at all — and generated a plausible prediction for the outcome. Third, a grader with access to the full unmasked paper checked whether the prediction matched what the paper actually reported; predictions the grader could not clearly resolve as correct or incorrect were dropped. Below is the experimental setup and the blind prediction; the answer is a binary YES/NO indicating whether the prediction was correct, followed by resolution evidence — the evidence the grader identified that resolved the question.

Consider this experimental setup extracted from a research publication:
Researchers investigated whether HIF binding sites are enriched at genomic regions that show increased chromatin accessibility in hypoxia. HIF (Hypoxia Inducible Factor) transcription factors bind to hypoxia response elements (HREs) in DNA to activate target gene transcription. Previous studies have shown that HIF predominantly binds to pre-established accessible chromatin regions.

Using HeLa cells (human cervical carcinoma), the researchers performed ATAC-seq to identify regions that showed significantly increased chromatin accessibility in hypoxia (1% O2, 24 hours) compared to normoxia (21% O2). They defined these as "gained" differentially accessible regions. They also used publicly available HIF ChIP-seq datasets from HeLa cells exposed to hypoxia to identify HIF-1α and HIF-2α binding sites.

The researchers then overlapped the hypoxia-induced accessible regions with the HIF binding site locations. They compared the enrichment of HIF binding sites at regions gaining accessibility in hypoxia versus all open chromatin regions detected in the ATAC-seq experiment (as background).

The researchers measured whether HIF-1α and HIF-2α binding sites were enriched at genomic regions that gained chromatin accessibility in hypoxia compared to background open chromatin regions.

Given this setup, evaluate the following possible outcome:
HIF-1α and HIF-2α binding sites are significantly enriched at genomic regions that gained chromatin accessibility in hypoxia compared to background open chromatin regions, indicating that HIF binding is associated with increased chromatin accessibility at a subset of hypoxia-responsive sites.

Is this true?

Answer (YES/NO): YES